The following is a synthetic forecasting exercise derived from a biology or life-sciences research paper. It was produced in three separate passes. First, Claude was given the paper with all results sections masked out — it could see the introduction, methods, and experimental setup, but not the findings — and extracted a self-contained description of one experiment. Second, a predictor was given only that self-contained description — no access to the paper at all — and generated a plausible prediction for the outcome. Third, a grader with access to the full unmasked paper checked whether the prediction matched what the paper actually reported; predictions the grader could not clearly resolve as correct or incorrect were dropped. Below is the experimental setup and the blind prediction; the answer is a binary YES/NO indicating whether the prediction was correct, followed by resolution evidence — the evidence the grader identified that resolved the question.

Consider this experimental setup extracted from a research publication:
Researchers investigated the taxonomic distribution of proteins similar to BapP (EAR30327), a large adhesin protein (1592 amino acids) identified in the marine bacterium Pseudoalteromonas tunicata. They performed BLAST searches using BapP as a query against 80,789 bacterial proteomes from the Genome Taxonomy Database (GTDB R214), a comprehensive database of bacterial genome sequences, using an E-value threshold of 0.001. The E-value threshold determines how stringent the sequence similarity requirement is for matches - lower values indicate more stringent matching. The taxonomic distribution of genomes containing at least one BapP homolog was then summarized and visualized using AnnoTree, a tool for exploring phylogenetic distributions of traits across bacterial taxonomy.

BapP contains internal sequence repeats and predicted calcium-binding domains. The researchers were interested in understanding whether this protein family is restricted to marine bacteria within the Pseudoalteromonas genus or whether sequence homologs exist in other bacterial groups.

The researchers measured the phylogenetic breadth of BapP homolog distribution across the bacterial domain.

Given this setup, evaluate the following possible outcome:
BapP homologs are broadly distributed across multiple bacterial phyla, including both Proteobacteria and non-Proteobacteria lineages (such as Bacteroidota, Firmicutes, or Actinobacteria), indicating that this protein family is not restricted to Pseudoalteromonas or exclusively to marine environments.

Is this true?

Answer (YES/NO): NO